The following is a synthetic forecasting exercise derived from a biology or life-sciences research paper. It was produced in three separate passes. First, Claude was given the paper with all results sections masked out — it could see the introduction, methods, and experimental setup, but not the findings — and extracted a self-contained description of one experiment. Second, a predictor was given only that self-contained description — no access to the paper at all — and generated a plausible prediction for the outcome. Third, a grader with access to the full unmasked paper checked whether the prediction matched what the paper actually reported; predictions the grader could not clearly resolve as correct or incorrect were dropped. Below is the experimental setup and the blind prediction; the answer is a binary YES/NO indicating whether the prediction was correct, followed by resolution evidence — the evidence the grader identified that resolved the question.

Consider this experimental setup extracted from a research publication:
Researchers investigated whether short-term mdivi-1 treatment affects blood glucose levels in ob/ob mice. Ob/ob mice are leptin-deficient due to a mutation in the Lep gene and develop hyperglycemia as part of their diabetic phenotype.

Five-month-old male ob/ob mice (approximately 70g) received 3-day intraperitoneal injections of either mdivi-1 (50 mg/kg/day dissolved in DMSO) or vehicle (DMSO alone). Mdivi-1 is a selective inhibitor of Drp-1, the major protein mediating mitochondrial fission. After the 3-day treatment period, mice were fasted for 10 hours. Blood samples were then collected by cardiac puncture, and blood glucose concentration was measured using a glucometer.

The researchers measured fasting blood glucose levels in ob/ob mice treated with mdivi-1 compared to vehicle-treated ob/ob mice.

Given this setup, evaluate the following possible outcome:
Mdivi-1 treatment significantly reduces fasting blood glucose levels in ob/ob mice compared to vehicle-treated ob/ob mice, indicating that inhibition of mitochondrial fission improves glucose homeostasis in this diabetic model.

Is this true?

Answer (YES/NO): YES